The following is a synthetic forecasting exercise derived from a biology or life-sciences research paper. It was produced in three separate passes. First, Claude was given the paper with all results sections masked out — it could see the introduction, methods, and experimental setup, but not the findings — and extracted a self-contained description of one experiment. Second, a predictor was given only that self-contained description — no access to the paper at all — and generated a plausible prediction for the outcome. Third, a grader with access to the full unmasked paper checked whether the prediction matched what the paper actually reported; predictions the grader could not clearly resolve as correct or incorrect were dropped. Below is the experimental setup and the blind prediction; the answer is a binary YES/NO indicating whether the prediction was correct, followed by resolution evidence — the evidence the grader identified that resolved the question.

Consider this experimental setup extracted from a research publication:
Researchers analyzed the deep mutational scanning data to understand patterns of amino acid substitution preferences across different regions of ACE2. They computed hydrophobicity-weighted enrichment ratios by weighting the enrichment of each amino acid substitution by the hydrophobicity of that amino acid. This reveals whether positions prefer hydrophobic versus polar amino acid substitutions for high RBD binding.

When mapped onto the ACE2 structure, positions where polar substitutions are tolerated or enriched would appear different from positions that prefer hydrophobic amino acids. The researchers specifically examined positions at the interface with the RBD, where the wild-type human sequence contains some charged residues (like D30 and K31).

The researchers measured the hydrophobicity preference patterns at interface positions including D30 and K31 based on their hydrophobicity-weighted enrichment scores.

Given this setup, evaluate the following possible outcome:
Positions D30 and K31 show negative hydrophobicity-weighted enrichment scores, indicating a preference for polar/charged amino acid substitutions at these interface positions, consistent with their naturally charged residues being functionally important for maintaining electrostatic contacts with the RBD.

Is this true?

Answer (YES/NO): NO